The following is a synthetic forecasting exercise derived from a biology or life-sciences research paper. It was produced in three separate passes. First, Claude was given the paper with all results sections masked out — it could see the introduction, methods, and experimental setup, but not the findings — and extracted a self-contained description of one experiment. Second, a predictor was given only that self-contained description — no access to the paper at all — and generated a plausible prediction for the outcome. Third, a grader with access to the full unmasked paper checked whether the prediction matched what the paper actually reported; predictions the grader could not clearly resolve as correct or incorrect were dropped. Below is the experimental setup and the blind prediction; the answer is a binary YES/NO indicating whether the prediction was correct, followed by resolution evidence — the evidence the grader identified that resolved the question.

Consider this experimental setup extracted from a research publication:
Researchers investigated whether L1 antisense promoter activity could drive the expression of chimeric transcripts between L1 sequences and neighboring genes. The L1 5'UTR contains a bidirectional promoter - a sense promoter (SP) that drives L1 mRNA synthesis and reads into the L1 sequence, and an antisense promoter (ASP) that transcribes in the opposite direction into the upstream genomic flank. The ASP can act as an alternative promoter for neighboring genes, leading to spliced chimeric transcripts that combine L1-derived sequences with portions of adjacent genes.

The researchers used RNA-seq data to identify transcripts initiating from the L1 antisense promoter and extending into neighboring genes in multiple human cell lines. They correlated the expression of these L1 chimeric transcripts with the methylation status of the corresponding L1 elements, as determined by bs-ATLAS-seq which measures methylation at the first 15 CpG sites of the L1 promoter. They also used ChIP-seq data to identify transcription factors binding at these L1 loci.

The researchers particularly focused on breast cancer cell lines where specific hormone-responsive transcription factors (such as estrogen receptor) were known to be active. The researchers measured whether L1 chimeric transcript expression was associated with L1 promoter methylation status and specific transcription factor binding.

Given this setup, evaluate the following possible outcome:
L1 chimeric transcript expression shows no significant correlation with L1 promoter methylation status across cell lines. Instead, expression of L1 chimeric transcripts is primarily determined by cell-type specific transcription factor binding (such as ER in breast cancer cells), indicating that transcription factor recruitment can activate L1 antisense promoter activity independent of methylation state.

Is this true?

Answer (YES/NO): NO